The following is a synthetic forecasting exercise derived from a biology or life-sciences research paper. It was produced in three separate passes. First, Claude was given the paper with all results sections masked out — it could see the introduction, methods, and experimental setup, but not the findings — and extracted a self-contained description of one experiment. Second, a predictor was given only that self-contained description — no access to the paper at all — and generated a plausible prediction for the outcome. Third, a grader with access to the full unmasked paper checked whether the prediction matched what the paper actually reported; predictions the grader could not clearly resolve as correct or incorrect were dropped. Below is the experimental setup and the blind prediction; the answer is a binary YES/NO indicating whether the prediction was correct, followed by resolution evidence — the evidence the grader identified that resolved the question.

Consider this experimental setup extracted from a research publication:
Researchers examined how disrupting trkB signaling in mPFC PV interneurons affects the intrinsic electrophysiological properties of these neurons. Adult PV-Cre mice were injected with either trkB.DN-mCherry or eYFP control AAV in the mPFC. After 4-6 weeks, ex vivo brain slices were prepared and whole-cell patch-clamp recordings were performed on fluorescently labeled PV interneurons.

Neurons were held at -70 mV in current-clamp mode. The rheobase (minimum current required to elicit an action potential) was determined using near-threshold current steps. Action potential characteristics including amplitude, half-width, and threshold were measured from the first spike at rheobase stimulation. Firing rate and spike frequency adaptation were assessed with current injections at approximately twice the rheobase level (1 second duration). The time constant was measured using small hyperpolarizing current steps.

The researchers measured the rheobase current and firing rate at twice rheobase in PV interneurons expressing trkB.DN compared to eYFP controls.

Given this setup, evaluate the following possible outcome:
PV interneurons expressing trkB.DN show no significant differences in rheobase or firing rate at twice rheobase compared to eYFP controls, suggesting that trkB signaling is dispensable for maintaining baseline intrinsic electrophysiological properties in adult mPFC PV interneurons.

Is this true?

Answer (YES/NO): NO